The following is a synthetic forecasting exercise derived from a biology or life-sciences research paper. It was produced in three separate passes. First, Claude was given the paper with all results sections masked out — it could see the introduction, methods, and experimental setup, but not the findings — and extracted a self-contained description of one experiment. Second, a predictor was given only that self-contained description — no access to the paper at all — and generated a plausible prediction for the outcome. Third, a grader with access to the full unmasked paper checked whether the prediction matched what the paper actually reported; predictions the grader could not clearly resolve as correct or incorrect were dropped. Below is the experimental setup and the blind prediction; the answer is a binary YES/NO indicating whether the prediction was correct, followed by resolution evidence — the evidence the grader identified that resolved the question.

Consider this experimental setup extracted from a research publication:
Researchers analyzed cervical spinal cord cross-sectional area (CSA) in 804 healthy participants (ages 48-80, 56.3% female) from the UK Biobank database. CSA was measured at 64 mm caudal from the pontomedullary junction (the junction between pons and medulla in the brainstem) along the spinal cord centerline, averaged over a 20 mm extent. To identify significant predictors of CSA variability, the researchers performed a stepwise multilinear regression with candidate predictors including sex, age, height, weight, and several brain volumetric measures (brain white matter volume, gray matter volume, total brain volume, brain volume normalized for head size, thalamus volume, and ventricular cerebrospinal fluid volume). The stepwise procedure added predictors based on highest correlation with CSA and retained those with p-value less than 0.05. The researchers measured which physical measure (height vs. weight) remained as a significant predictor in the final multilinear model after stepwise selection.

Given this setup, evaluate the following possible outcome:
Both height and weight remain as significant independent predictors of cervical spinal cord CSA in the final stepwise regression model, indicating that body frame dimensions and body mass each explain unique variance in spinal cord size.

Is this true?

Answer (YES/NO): NO